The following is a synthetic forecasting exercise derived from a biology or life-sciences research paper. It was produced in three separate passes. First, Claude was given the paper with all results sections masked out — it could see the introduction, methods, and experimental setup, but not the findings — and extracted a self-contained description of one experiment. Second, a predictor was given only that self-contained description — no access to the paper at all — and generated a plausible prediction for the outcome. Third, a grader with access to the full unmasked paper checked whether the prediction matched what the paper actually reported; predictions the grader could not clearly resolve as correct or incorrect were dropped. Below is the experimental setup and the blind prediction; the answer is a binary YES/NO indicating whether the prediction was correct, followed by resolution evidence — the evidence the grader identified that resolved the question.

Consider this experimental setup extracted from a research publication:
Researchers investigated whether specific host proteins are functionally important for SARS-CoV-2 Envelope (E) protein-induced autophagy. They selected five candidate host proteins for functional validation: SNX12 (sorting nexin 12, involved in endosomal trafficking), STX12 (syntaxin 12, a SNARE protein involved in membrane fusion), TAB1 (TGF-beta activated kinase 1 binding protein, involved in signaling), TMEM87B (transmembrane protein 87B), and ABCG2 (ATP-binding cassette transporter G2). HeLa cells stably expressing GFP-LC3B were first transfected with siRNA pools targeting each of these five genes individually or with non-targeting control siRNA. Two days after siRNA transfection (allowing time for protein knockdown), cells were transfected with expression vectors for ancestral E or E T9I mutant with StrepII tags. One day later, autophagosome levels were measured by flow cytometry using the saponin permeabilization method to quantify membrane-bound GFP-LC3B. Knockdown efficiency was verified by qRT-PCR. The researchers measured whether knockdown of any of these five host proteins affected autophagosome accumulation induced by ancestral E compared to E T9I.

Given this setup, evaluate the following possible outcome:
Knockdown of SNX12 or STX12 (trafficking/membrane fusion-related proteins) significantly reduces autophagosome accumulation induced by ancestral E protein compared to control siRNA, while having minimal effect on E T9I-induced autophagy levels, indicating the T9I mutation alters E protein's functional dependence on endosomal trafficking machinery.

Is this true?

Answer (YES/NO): NO